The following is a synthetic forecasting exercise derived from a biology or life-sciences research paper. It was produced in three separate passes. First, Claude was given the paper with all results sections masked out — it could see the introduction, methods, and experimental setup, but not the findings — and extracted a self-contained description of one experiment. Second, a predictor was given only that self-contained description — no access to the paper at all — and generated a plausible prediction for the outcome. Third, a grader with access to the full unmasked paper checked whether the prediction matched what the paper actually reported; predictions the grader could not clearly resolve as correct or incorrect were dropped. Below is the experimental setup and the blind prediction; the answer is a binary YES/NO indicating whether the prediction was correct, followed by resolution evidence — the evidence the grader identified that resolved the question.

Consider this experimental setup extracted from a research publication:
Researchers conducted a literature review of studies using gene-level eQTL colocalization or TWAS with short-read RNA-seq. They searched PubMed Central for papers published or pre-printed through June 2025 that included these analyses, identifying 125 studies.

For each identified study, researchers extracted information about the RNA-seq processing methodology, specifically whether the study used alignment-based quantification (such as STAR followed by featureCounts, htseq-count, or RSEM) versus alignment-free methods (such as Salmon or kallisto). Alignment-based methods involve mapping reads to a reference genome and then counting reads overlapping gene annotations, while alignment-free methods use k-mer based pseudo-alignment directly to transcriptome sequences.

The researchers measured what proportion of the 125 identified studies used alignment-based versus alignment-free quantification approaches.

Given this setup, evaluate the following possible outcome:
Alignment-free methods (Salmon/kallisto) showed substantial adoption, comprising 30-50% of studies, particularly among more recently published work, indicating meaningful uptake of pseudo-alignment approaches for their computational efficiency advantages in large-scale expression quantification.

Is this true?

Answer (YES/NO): NO